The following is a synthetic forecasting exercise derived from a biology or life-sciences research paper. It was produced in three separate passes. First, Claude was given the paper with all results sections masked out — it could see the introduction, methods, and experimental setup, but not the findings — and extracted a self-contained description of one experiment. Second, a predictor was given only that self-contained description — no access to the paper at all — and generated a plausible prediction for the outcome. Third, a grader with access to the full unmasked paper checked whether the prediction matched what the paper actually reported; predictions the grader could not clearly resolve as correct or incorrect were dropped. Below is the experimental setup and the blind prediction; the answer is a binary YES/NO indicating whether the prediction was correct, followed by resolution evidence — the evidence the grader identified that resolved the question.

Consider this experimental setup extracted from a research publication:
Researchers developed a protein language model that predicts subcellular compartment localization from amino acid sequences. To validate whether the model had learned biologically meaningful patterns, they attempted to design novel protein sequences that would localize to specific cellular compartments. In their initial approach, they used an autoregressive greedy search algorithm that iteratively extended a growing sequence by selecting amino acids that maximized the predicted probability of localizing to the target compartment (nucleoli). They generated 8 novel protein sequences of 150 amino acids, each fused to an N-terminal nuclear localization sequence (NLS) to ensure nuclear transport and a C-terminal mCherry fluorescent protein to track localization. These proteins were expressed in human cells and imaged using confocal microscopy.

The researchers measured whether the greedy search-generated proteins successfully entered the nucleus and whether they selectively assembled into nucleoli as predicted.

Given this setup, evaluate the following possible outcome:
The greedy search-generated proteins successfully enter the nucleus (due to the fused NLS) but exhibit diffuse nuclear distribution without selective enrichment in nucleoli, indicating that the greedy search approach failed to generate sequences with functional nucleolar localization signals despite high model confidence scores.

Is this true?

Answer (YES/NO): YES